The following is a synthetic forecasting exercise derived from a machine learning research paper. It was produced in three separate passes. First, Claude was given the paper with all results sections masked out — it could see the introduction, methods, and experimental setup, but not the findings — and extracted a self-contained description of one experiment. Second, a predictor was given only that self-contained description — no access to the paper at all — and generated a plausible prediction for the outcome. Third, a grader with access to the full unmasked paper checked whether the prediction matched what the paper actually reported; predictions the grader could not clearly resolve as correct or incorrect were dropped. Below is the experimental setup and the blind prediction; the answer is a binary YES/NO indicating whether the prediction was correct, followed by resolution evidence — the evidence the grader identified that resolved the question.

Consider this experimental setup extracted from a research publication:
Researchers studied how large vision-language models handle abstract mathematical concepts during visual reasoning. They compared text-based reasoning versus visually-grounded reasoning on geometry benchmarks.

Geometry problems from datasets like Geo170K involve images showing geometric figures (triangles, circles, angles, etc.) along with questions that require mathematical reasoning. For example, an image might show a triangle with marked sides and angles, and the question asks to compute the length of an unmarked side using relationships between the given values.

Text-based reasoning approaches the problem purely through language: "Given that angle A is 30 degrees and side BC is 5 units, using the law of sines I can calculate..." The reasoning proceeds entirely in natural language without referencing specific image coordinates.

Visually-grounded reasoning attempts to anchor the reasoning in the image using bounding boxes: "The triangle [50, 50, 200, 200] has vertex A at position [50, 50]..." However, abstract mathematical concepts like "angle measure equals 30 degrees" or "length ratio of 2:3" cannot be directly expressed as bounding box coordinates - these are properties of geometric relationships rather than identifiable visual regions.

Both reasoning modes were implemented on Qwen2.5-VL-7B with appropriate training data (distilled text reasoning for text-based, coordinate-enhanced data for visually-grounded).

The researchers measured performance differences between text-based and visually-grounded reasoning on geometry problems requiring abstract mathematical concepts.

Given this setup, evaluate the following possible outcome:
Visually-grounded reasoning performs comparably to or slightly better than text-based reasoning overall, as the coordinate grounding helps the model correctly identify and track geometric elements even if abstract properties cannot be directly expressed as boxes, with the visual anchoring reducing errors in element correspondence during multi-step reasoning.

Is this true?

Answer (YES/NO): NO